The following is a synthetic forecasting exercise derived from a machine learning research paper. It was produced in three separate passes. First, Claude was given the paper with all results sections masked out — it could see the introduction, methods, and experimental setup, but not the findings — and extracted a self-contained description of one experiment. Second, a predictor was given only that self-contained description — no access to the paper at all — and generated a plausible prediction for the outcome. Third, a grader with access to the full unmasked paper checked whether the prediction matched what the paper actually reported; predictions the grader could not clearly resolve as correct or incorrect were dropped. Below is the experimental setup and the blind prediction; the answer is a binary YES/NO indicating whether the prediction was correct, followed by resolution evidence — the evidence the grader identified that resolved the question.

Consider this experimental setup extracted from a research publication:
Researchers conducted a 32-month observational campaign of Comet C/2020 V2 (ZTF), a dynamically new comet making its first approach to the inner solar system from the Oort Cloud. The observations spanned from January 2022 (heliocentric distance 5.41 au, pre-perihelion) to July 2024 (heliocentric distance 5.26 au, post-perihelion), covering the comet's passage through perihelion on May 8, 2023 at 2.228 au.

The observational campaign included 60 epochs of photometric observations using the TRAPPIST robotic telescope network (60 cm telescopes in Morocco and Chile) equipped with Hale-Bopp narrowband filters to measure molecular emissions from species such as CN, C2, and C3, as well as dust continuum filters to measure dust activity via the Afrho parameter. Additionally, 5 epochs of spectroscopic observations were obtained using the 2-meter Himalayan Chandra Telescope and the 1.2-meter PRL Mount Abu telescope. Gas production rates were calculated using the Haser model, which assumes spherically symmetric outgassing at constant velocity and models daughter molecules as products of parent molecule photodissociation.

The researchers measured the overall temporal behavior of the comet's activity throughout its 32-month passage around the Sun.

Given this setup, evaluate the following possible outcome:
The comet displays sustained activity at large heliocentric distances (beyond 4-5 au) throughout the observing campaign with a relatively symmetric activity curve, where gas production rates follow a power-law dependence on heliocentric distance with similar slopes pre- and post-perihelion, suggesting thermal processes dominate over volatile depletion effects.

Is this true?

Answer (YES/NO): NO